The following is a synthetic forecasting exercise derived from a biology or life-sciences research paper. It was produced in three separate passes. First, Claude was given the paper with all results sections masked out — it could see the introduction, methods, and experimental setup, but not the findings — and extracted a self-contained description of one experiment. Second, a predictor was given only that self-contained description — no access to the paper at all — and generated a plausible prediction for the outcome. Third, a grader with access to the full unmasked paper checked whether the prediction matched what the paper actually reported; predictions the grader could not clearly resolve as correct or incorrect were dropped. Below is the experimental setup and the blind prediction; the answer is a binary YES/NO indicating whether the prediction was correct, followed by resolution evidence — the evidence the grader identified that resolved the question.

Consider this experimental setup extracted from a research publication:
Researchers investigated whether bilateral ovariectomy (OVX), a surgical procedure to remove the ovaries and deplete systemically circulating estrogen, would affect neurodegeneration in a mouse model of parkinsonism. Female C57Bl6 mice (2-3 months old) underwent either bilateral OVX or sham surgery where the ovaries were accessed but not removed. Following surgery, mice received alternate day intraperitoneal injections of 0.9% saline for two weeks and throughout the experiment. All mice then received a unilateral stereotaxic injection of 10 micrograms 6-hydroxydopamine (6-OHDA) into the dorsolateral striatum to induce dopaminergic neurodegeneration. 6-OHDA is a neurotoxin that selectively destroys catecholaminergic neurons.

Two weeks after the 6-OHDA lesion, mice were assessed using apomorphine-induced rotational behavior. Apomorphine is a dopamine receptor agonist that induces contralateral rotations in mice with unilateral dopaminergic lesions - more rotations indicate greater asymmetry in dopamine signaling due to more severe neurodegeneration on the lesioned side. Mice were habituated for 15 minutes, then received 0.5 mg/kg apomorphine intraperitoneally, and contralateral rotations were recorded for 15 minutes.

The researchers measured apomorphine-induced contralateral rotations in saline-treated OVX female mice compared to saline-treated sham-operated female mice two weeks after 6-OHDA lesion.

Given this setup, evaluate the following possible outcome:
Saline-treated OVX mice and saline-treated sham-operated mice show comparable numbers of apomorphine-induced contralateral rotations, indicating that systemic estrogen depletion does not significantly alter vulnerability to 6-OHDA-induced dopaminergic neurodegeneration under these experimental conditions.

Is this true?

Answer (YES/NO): NO